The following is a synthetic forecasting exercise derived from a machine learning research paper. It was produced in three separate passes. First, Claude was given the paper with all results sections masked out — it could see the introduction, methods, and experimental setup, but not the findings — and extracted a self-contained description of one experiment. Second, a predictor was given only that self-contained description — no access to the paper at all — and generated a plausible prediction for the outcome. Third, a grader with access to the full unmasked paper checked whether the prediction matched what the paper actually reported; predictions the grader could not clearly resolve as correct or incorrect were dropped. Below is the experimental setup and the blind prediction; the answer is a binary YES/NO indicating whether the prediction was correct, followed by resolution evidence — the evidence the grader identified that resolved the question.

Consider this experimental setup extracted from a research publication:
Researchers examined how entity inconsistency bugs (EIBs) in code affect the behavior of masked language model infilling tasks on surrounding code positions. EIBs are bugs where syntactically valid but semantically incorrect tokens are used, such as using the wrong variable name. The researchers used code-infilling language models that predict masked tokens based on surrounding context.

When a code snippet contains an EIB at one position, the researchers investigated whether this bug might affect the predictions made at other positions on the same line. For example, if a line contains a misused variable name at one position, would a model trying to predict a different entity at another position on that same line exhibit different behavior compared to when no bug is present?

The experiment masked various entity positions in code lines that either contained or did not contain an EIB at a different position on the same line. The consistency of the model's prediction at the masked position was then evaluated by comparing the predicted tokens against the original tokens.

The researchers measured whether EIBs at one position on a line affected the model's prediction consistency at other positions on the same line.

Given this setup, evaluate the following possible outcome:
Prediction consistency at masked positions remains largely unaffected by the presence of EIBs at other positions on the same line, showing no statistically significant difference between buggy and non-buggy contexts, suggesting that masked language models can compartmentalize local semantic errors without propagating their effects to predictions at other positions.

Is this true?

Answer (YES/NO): NO